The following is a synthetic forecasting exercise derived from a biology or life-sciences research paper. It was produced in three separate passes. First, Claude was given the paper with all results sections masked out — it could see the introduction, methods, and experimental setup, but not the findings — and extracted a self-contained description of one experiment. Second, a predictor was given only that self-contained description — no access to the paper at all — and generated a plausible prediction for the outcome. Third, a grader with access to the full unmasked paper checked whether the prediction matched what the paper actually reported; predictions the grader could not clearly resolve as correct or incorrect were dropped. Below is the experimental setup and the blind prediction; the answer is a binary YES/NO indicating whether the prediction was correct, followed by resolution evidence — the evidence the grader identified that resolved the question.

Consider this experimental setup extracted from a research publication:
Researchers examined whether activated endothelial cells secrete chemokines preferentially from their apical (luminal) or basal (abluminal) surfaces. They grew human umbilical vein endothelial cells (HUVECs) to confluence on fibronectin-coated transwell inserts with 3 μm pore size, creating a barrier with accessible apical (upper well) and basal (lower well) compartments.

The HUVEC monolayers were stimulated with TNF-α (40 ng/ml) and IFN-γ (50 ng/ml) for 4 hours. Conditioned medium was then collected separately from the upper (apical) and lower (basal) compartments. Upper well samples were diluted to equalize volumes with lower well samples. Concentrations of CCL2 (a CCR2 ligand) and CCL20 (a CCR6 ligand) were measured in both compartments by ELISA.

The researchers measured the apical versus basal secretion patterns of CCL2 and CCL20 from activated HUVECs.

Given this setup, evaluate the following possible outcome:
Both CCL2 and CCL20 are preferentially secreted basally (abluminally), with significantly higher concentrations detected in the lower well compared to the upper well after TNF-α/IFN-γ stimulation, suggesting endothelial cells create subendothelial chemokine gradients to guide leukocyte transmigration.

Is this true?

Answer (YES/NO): NO